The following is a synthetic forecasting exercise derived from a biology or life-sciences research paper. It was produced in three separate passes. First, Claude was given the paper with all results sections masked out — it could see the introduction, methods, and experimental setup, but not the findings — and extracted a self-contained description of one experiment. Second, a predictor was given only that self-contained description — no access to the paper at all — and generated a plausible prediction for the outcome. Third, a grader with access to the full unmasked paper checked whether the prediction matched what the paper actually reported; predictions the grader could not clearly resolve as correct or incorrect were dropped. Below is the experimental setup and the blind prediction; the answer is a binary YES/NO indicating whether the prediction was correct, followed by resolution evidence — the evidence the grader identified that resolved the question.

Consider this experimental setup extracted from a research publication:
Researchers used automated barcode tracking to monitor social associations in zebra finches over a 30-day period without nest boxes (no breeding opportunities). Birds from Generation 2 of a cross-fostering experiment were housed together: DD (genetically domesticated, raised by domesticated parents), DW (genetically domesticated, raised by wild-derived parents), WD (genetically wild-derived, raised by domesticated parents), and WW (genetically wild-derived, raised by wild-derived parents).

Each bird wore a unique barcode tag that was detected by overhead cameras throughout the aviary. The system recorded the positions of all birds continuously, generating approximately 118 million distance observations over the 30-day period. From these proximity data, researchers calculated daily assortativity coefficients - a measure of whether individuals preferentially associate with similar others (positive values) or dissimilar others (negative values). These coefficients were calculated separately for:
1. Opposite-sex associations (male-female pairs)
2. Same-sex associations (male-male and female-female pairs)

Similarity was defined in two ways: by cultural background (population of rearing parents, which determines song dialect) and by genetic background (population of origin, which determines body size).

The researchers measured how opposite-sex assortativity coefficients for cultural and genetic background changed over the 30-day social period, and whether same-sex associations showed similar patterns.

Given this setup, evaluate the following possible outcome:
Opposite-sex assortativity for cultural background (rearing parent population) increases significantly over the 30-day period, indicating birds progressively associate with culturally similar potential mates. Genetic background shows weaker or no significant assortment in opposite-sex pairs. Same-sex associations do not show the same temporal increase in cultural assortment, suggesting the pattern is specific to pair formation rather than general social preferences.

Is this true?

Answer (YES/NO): NO